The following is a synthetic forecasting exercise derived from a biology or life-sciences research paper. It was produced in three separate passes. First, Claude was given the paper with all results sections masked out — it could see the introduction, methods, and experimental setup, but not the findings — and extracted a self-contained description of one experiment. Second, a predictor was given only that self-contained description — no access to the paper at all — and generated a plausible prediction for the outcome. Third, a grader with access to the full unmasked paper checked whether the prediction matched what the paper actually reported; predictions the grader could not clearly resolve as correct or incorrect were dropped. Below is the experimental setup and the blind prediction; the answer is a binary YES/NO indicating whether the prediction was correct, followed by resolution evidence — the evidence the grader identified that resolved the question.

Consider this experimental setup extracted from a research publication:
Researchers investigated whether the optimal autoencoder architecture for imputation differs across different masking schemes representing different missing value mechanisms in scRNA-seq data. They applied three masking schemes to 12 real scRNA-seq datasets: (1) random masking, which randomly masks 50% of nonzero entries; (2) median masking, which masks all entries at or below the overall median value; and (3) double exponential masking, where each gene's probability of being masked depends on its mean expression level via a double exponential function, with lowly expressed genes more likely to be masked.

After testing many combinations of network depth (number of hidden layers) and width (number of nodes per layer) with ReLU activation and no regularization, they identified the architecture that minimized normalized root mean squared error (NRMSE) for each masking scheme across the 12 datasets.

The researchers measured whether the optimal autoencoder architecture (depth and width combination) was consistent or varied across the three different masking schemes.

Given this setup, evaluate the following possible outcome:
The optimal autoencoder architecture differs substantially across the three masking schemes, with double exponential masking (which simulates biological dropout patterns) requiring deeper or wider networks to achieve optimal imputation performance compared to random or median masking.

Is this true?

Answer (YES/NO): NO